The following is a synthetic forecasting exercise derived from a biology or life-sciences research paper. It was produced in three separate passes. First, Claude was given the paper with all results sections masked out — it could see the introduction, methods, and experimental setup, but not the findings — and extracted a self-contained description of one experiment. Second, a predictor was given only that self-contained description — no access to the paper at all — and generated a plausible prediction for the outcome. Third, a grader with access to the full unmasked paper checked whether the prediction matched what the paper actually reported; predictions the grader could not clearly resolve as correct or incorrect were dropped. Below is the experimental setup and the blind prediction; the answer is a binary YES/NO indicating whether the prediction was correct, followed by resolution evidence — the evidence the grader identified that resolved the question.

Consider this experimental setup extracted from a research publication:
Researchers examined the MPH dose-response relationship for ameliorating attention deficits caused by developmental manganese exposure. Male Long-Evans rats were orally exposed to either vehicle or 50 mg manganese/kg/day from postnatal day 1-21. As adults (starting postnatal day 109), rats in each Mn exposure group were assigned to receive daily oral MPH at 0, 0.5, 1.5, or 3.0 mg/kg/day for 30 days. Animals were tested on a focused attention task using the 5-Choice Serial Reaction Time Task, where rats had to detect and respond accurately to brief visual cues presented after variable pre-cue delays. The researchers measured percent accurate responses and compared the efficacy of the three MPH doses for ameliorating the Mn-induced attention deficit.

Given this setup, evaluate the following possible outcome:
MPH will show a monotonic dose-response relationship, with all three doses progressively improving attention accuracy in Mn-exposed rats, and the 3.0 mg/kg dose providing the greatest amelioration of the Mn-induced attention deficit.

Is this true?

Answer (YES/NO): NO